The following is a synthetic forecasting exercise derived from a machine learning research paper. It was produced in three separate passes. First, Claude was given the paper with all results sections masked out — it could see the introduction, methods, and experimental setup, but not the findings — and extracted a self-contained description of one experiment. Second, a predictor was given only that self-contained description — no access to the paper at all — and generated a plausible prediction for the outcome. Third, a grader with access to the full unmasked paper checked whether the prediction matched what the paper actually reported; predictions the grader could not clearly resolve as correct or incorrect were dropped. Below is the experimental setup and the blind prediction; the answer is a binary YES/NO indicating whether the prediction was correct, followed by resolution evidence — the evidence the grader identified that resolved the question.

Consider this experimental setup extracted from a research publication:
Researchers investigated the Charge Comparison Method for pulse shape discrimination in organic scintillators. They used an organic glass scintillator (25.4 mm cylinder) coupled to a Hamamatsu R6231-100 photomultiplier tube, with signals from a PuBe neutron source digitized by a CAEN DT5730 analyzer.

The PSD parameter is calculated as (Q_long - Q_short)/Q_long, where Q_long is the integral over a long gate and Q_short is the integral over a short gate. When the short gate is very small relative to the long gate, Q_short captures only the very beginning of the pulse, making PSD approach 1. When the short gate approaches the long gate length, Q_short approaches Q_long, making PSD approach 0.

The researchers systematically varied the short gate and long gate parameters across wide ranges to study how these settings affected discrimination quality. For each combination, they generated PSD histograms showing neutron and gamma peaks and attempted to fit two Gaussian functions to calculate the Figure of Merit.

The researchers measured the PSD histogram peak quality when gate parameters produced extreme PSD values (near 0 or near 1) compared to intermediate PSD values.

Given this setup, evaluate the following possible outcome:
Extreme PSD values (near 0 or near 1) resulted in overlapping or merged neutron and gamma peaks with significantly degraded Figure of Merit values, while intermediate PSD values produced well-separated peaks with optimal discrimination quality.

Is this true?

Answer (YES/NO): YES